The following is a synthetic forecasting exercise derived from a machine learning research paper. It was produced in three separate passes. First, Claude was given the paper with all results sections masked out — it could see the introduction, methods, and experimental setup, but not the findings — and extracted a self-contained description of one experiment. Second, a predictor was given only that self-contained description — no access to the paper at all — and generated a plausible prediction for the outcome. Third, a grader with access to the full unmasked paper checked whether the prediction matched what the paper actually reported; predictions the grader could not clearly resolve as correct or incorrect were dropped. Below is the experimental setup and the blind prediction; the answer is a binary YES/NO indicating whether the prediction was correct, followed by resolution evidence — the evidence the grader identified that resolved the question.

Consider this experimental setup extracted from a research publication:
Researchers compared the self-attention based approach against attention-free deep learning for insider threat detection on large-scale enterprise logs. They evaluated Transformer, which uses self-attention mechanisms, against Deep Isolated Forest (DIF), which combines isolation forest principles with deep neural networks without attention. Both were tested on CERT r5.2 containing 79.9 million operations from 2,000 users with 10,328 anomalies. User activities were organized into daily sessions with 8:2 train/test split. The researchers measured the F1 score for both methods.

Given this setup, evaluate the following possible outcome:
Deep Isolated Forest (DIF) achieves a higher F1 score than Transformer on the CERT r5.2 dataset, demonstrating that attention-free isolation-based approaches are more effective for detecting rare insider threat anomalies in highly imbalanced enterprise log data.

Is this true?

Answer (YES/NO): YES